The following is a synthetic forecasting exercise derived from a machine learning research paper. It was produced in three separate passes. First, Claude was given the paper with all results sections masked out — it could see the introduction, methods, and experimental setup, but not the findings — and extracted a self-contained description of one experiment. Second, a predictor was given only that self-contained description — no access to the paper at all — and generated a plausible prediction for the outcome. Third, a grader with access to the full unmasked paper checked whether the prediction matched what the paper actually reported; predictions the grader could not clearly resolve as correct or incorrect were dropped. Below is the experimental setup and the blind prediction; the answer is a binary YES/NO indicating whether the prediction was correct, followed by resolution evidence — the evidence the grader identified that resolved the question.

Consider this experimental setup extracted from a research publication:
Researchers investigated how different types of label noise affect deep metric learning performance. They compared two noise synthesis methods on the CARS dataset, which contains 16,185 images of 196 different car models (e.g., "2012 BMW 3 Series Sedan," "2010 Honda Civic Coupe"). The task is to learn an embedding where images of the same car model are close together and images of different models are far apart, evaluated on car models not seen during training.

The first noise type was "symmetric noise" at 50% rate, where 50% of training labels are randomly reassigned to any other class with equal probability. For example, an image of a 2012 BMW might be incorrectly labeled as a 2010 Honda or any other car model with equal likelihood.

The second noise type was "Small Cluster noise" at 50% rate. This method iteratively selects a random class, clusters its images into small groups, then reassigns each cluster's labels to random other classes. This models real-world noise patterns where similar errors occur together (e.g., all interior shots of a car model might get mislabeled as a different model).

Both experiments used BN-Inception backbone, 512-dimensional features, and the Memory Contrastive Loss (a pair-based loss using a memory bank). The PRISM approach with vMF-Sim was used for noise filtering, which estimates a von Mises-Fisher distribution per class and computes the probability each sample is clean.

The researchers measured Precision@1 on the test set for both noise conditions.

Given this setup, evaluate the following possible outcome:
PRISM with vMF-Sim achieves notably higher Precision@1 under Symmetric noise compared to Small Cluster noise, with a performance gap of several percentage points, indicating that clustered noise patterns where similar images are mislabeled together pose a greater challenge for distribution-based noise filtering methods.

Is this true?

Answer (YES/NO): NO